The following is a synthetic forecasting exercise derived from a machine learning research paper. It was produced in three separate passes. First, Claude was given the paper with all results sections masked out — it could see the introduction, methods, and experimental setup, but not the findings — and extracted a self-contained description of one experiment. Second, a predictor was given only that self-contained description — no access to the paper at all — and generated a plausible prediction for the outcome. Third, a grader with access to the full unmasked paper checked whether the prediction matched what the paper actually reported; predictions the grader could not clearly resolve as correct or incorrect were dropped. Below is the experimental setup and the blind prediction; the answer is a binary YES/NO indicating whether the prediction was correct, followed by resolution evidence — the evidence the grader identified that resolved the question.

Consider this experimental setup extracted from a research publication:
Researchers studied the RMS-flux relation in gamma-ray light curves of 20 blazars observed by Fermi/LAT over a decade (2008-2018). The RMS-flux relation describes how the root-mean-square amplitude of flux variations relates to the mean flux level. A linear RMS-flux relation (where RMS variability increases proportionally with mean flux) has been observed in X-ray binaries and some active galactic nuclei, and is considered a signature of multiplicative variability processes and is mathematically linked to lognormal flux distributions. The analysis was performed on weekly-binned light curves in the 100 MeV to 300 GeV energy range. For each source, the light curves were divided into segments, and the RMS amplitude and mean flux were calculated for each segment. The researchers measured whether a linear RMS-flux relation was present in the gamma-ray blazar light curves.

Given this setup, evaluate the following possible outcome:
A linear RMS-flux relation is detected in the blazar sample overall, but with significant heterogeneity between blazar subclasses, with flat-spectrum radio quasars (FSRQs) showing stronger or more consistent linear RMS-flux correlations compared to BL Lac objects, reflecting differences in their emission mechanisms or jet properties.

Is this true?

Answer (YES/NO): NO